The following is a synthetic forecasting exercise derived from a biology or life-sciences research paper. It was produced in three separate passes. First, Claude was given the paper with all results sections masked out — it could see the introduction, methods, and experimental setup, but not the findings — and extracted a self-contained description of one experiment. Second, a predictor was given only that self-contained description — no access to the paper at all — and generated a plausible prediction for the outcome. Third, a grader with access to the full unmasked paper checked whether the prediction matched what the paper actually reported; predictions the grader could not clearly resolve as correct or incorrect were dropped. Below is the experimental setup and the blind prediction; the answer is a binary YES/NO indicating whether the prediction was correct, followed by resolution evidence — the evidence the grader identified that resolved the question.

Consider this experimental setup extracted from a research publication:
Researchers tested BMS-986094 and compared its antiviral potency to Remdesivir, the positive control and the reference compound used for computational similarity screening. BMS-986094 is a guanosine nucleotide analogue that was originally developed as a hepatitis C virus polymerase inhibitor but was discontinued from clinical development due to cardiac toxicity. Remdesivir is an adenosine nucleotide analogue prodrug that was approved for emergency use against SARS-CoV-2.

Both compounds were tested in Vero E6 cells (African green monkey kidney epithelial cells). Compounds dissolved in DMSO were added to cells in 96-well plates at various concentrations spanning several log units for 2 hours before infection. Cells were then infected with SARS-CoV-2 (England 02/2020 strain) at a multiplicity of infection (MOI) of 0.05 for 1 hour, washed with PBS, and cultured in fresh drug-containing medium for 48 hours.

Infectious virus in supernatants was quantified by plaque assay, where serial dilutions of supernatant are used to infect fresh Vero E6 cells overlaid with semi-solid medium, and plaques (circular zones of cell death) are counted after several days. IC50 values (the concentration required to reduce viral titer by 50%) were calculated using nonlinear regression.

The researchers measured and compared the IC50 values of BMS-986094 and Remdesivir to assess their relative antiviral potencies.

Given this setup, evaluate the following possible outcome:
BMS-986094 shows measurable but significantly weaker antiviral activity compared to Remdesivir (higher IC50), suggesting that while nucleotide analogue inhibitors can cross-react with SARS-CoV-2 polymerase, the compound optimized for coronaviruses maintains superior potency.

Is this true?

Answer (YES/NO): YES